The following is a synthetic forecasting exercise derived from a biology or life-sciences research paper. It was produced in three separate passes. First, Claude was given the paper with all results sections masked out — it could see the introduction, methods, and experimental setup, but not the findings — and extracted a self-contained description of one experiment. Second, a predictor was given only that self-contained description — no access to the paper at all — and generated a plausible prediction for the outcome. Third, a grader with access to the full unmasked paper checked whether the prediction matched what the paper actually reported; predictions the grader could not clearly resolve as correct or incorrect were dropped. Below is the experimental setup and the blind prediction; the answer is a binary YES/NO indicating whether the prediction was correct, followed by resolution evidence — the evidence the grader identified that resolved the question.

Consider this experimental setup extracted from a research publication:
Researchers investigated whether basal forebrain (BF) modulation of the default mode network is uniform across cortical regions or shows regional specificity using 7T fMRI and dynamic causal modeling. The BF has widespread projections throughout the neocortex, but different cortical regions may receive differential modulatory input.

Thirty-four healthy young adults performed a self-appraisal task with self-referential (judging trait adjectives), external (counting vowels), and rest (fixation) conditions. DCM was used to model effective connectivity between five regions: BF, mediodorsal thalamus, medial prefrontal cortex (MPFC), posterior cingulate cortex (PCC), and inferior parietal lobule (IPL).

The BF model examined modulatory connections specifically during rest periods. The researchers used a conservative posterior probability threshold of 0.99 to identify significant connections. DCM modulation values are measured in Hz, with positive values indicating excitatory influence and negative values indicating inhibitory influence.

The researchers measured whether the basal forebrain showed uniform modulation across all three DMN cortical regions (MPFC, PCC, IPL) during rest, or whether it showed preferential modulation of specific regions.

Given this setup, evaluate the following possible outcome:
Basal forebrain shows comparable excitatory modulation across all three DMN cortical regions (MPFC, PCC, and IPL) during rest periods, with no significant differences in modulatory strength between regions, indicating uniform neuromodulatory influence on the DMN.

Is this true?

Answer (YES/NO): YES